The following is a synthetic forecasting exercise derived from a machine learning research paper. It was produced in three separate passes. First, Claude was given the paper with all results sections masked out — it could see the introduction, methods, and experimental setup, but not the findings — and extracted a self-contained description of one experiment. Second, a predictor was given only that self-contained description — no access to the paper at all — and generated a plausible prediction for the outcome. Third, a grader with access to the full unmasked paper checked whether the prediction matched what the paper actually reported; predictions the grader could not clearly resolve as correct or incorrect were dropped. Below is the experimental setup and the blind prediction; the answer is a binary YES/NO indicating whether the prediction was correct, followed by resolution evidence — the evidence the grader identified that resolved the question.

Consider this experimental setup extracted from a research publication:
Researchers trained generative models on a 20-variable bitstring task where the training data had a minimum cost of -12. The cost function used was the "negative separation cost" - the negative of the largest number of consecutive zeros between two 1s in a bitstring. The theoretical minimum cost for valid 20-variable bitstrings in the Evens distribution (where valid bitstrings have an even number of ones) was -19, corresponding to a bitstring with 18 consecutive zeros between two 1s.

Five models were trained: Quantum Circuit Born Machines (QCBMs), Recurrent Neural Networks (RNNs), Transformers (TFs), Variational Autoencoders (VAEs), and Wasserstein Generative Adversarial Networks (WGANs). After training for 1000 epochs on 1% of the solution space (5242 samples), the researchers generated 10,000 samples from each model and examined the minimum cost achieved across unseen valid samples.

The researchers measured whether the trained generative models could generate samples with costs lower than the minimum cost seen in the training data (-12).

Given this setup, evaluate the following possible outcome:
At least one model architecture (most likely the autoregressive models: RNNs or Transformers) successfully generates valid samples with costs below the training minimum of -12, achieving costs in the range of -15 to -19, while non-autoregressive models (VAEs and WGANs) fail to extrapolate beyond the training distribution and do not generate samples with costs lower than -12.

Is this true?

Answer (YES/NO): NO